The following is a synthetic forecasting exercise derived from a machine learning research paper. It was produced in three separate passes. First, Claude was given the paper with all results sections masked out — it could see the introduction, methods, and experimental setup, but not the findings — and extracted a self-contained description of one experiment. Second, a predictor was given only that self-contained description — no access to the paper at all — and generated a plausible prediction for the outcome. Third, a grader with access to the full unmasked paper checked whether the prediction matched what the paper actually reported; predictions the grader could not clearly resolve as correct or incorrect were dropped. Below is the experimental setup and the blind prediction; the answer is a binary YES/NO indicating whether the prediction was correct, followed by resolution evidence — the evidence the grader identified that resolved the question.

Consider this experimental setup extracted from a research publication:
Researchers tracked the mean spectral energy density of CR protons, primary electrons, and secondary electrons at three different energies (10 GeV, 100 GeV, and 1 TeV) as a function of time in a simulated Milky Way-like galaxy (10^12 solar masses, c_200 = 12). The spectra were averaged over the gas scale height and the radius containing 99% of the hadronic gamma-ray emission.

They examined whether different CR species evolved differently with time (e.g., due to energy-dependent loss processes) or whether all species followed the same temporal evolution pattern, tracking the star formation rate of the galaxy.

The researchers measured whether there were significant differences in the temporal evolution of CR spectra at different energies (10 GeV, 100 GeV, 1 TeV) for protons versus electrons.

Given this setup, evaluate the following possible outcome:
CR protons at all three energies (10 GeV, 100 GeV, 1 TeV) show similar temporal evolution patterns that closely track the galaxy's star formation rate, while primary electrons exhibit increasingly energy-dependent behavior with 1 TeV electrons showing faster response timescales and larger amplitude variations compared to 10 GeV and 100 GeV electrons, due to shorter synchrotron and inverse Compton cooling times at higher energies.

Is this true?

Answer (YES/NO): NO